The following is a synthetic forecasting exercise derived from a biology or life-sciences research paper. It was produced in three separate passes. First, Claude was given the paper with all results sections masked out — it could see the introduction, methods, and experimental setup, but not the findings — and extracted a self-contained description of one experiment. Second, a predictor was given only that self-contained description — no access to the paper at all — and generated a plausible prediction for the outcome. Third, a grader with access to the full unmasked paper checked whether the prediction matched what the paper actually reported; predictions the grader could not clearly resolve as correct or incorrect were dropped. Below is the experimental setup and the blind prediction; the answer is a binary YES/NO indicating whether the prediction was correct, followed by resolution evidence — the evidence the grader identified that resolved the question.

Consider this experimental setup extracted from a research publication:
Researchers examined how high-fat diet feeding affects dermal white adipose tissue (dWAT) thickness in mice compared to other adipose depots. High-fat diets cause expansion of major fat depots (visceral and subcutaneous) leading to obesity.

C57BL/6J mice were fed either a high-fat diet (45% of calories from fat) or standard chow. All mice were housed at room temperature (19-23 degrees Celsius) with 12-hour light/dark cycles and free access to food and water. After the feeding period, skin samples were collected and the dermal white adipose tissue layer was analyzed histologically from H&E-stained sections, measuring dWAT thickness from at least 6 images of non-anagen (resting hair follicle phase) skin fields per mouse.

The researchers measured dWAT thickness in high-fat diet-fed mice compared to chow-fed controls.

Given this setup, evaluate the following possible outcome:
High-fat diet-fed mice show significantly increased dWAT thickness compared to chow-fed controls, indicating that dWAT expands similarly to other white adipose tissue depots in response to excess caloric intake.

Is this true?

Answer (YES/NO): YES